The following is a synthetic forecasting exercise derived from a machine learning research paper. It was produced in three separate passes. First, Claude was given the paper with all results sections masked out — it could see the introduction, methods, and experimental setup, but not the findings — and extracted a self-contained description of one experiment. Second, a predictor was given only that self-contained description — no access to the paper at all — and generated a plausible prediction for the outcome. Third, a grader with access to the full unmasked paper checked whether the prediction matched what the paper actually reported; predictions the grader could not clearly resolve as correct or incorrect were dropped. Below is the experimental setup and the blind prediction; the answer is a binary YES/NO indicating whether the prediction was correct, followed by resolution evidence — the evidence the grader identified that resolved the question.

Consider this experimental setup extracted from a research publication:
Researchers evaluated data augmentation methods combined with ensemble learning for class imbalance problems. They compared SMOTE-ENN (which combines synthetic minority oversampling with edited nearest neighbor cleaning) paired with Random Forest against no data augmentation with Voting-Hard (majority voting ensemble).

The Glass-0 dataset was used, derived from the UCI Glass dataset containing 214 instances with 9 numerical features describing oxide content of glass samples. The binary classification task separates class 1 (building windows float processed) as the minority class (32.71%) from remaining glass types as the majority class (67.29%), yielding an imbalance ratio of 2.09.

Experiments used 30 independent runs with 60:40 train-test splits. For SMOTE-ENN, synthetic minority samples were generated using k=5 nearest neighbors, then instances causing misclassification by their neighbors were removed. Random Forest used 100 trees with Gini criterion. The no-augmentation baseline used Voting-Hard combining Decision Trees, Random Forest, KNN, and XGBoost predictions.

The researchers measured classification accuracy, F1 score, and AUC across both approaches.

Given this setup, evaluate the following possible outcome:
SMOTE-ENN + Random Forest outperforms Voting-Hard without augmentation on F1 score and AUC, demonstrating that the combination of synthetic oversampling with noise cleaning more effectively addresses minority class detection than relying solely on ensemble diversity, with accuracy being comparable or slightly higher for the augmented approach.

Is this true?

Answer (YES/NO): YES